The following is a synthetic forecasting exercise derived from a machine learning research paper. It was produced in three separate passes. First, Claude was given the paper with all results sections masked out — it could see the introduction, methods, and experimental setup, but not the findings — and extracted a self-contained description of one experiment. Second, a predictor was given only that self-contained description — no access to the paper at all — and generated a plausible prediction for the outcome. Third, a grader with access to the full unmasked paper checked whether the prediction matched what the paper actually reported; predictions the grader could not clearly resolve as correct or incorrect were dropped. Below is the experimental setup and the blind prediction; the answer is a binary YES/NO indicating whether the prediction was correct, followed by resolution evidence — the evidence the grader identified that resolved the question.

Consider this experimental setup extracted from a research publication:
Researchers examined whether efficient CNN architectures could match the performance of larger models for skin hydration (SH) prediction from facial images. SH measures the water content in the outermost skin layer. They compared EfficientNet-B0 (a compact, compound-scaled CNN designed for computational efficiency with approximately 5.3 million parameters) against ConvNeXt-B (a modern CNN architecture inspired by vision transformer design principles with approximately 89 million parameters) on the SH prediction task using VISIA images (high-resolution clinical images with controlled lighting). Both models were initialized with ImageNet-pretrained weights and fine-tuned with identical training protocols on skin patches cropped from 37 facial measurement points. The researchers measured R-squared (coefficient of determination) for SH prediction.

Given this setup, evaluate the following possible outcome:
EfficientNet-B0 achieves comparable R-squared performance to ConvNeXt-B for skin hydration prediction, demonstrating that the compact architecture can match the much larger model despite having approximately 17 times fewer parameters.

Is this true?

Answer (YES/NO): NO